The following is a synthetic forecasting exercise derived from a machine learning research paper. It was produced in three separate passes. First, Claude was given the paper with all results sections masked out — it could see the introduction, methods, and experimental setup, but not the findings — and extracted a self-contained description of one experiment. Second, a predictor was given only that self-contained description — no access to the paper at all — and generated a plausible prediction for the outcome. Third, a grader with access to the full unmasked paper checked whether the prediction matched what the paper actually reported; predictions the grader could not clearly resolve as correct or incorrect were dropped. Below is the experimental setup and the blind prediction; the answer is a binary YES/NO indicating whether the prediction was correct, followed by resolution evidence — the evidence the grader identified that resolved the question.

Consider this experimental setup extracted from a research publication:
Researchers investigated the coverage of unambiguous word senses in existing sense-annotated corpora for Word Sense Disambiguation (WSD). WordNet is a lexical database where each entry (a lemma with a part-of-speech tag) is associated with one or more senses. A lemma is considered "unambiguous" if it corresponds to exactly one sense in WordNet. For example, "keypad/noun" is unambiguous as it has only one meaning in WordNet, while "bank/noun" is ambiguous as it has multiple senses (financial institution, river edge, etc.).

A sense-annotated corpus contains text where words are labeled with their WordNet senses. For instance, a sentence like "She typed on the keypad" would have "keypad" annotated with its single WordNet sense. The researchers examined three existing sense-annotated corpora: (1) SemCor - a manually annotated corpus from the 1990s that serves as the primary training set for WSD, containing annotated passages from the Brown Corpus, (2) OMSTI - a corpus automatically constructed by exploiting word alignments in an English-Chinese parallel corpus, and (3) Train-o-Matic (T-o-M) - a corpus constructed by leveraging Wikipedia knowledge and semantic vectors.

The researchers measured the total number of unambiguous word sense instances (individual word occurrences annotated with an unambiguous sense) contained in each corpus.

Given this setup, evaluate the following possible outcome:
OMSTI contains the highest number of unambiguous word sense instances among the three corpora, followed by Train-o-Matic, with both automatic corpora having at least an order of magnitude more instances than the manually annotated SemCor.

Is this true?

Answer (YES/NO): NO